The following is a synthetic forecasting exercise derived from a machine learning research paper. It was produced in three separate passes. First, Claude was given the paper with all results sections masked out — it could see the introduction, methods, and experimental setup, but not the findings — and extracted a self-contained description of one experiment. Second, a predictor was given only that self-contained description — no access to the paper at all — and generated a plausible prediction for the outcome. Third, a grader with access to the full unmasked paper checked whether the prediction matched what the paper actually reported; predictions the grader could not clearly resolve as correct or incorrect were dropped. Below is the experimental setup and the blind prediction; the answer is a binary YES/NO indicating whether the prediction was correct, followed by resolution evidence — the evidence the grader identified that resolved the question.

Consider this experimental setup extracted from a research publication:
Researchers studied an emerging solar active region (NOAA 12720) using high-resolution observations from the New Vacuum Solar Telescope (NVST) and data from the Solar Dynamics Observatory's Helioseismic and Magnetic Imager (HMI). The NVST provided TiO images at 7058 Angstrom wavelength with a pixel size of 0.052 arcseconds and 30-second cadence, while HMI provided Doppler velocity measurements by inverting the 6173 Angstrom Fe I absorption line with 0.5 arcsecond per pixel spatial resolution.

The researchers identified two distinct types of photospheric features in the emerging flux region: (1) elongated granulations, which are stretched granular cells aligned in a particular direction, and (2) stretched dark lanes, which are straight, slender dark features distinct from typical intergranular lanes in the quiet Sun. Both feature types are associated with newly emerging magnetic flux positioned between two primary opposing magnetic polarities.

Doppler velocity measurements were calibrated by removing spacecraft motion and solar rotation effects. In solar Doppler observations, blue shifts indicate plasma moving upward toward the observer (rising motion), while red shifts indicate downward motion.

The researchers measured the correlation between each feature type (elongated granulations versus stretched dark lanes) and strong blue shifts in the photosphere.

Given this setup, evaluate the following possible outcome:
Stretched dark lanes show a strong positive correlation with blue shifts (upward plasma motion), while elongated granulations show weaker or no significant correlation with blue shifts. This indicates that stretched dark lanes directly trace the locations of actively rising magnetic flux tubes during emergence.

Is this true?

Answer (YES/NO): YES